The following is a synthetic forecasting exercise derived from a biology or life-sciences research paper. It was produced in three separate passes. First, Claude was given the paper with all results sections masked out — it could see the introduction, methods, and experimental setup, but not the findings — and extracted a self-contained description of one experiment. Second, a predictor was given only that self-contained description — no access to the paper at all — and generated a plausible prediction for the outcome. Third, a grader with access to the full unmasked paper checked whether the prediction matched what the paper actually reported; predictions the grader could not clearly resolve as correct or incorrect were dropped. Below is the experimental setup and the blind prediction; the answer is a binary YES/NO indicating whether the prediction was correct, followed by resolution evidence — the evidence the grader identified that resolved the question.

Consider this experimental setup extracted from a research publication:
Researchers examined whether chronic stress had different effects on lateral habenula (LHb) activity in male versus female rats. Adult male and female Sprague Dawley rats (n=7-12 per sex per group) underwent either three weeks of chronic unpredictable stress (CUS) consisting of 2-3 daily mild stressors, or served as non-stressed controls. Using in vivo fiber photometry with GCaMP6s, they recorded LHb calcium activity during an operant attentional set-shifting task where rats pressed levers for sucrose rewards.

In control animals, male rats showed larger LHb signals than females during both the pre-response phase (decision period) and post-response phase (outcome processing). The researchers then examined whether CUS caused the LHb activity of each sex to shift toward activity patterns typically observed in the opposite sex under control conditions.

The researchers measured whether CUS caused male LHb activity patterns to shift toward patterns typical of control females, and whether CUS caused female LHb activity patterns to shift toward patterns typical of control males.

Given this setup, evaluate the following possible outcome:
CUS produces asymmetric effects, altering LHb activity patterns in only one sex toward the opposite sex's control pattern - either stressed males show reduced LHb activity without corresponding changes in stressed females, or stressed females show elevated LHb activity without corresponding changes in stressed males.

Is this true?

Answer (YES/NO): NO